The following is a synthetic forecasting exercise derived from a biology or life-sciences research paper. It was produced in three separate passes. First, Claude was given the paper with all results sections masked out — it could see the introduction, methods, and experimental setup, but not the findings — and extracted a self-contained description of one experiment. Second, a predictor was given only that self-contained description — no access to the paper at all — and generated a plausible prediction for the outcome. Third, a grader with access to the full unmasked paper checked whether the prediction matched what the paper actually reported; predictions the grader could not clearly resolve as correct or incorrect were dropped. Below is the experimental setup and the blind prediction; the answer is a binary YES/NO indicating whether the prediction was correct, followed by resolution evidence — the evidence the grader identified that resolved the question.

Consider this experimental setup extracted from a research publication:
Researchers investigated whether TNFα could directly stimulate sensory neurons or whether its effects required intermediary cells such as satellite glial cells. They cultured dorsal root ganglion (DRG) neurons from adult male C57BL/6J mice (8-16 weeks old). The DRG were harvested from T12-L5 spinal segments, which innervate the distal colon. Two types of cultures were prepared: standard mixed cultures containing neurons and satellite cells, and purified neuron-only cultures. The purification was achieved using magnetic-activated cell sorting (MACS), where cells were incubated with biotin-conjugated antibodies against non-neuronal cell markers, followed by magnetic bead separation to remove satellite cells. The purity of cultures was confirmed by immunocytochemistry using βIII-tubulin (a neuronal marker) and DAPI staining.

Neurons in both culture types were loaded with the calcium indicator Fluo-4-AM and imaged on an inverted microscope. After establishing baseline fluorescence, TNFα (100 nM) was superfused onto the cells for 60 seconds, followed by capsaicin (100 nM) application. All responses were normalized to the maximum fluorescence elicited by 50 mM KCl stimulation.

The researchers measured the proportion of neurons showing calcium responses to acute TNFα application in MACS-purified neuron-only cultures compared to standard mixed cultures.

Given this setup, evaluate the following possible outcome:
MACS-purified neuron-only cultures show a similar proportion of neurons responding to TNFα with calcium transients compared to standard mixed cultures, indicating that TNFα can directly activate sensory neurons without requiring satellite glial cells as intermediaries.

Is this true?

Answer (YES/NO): YES